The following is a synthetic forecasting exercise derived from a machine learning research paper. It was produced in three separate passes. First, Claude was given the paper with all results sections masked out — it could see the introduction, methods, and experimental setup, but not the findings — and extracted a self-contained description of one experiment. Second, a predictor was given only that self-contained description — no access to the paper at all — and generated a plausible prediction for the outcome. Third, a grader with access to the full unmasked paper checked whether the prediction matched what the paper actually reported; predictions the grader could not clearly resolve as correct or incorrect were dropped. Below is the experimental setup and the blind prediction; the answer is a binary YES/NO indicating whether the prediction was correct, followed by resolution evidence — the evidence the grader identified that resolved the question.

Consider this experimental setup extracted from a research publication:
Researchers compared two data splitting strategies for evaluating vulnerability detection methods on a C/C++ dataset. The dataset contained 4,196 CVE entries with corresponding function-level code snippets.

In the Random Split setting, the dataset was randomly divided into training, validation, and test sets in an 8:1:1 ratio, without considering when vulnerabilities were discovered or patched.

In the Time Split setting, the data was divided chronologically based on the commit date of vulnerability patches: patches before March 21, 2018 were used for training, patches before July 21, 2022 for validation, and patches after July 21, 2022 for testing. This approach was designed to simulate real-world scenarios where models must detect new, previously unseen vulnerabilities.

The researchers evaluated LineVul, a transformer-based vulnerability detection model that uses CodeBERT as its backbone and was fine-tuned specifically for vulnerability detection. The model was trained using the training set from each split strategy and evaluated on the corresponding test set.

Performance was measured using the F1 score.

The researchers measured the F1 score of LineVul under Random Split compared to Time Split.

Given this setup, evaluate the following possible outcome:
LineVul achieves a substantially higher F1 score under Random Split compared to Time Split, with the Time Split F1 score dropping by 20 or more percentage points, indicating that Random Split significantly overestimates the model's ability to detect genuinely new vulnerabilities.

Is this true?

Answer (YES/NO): NO